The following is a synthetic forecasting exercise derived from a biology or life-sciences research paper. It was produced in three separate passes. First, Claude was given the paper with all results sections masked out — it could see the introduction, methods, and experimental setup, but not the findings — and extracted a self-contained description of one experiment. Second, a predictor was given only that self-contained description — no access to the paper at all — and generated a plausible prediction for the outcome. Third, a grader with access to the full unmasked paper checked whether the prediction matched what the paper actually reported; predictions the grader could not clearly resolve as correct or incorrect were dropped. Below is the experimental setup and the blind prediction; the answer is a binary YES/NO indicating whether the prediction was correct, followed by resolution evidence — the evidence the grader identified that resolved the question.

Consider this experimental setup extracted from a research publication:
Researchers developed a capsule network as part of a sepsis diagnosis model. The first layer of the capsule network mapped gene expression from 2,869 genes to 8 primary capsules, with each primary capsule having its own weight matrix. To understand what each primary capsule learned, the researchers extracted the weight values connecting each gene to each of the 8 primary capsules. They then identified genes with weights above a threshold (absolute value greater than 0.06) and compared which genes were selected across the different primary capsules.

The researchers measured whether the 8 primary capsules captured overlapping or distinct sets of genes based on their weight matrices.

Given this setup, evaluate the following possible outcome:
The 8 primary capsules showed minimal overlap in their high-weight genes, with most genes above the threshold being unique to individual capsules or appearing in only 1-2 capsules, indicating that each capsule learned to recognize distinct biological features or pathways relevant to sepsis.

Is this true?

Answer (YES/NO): YES